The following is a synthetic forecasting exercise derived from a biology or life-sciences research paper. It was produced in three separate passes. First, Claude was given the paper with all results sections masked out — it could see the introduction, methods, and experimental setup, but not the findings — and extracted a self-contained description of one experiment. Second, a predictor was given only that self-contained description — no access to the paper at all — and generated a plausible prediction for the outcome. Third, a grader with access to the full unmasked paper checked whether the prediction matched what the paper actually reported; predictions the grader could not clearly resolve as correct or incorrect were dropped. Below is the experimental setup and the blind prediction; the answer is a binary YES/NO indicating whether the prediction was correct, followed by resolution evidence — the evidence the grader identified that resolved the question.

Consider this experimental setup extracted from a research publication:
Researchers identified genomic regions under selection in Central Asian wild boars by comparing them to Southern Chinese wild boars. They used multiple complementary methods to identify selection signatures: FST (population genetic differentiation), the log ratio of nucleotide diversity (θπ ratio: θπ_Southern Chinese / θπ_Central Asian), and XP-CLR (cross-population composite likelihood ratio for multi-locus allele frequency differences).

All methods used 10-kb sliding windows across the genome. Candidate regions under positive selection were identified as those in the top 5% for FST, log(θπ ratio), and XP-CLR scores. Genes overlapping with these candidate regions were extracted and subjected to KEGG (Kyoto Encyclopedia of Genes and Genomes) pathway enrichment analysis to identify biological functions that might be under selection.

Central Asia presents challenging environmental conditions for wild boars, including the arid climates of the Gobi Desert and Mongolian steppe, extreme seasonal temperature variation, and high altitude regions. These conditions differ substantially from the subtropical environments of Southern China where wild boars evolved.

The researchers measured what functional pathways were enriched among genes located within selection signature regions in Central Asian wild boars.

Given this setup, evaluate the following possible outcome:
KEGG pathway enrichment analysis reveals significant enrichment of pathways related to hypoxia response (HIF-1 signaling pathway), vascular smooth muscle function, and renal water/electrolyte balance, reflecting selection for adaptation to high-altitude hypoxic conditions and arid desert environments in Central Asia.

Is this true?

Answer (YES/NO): NO